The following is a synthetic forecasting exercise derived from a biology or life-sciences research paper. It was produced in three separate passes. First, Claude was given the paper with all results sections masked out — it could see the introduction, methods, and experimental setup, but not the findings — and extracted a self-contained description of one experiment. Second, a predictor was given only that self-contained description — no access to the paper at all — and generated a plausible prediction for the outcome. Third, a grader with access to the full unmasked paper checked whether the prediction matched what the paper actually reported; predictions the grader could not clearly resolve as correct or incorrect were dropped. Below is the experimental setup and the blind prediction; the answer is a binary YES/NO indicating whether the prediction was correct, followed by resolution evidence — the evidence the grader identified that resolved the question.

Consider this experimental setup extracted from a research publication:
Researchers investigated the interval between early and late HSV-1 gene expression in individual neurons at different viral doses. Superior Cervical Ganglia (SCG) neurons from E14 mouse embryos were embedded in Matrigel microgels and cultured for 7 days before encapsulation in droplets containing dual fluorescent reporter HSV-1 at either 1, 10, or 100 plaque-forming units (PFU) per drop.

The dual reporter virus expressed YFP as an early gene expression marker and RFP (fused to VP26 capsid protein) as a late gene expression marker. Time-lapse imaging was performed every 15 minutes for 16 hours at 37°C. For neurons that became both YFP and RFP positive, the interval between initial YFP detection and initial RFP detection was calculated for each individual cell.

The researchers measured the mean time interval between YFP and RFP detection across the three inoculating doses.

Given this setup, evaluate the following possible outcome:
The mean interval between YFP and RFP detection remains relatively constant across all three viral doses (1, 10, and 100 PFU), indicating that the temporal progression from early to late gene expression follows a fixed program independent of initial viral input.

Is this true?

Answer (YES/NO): YES